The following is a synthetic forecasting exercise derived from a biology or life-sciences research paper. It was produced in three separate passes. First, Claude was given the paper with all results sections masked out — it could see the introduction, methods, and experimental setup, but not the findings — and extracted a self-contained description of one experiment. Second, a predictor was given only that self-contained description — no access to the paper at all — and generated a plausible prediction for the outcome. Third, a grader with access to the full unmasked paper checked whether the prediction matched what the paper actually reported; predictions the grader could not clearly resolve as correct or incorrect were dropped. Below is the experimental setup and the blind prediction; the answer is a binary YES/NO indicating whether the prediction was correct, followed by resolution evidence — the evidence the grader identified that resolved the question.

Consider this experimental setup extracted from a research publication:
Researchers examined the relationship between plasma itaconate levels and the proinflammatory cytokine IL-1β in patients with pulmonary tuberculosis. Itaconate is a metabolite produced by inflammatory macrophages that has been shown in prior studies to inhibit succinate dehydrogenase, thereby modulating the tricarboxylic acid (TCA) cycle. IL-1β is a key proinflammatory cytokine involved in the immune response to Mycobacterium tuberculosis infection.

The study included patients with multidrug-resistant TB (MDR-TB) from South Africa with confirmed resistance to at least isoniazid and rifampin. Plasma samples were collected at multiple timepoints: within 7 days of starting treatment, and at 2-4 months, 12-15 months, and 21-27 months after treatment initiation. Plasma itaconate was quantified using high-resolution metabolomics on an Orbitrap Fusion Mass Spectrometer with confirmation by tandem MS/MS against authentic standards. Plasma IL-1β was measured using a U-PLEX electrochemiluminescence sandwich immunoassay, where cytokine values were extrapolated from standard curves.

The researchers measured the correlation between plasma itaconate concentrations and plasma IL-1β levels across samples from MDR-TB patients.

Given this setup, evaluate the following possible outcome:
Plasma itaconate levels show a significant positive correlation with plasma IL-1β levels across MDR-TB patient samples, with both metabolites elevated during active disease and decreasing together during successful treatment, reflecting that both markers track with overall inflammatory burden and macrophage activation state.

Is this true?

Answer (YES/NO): NO